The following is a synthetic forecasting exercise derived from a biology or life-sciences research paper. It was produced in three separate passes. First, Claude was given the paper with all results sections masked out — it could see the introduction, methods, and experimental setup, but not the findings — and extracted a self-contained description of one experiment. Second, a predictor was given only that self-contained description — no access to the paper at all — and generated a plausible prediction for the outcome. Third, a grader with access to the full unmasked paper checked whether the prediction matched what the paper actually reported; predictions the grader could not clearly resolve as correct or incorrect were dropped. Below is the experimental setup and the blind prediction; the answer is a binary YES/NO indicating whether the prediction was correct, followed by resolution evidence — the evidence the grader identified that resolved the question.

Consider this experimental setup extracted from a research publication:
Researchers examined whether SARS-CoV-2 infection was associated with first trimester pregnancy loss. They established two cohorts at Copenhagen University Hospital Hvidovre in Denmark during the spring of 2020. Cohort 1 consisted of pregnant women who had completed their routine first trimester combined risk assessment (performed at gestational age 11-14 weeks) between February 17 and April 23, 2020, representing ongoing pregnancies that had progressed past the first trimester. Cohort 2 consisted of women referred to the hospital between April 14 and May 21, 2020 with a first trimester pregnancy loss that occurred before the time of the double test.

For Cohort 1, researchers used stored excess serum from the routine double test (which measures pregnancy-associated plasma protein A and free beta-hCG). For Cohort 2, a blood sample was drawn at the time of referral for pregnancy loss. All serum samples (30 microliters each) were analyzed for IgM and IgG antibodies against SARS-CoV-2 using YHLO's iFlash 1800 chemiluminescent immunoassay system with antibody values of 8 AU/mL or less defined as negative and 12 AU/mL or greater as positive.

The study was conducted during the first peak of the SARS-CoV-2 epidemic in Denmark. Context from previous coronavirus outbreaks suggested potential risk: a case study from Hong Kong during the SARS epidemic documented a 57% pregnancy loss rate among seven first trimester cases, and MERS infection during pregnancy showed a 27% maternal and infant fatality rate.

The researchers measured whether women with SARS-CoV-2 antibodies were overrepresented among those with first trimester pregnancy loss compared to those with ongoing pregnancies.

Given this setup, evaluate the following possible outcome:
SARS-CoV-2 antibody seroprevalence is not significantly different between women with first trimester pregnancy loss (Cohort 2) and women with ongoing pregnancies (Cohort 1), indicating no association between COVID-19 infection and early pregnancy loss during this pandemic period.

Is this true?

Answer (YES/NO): YES